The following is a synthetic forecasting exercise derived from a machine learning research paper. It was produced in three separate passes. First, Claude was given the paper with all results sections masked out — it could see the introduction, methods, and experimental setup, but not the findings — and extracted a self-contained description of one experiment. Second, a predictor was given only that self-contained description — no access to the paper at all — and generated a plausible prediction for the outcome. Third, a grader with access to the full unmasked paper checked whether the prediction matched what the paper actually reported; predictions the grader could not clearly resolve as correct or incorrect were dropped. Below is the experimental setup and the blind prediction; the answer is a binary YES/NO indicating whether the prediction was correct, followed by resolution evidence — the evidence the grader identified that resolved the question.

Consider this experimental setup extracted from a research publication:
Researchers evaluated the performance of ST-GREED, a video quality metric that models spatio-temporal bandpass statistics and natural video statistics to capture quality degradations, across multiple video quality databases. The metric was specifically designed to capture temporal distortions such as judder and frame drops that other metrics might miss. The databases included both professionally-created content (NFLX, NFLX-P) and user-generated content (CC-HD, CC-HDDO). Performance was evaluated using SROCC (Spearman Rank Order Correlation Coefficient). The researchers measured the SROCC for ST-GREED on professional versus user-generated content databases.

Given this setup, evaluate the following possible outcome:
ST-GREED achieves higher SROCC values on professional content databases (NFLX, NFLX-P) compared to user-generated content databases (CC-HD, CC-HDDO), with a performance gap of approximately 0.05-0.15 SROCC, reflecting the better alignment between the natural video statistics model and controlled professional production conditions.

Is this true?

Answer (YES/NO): NO